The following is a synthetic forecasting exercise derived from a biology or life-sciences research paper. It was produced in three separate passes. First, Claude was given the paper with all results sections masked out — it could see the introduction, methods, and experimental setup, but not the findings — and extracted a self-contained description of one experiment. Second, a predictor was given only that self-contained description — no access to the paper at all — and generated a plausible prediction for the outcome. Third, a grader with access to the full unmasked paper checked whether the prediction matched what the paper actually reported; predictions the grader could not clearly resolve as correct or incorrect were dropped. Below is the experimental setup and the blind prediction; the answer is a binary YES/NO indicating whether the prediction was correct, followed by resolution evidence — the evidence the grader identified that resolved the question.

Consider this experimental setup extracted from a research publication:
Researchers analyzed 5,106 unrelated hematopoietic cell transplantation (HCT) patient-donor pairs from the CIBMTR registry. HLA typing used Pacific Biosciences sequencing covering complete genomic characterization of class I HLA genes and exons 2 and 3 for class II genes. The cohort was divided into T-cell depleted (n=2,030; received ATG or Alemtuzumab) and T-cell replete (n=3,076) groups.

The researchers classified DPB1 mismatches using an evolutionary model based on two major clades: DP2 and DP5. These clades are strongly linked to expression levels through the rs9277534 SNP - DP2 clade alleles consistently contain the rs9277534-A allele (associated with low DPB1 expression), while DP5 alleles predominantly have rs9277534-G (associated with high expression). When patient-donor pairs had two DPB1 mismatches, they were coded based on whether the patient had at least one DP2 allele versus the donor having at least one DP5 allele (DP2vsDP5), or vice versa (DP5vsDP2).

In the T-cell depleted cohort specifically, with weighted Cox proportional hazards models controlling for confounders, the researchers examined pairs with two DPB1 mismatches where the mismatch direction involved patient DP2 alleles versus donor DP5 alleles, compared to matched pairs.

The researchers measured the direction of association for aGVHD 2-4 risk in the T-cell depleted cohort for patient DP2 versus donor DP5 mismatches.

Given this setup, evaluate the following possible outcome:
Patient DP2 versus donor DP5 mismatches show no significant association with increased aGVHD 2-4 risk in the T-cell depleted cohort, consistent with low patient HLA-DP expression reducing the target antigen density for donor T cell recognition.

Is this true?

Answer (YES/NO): NO